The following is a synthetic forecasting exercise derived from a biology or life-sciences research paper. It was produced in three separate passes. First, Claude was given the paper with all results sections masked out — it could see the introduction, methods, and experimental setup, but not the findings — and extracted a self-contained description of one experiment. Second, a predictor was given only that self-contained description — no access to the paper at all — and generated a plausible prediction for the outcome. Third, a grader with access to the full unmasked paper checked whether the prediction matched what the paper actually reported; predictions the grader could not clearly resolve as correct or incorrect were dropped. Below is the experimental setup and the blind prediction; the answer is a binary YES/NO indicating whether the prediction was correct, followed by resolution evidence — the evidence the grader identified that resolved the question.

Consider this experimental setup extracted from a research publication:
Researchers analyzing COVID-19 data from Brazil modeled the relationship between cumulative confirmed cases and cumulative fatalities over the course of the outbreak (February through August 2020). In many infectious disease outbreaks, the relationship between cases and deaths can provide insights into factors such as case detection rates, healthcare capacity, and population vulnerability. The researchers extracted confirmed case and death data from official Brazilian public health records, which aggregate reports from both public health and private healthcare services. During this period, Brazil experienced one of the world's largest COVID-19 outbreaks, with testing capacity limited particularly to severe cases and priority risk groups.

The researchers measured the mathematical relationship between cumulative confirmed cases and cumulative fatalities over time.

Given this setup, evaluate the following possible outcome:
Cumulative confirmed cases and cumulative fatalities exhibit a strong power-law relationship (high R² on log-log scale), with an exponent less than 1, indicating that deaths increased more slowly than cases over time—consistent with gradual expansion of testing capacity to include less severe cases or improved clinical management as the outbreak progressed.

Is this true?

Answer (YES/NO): NO